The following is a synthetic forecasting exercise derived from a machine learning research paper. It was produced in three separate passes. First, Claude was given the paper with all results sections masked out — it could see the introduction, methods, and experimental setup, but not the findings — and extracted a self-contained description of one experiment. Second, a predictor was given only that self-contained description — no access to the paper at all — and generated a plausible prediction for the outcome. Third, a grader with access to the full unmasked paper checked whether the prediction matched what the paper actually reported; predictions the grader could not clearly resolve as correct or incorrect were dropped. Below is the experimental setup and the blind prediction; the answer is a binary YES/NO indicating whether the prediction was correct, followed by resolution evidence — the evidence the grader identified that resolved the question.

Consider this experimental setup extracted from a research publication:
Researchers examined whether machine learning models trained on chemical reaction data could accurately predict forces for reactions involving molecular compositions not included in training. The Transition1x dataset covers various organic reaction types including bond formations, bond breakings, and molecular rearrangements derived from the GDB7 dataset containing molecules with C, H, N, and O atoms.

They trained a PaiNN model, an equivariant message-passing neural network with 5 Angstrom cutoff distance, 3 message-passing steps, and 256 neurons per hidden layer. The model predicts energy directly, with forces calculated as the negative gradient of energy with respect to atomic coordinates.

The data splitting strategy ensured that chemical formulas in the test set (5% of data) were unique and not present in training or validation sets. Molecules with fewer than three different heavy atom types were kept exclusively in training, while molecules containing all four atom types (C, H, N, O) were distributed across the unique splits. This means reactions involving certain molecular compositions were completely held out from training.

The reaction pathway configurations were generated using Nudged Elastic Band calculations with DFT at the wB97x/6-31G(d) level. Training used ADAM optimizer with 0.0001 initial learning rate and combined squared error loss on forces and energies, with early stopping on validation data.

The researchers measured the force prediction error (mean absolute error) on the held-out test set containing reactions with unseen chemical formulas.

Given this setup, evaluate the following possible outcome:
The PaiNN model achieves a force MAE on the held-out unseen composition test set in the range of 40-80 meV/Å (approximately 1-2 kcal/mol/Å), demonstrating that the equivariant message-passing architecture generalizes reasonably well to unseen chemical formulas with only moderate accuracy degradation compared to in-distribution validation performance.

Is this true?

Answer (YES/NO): YES